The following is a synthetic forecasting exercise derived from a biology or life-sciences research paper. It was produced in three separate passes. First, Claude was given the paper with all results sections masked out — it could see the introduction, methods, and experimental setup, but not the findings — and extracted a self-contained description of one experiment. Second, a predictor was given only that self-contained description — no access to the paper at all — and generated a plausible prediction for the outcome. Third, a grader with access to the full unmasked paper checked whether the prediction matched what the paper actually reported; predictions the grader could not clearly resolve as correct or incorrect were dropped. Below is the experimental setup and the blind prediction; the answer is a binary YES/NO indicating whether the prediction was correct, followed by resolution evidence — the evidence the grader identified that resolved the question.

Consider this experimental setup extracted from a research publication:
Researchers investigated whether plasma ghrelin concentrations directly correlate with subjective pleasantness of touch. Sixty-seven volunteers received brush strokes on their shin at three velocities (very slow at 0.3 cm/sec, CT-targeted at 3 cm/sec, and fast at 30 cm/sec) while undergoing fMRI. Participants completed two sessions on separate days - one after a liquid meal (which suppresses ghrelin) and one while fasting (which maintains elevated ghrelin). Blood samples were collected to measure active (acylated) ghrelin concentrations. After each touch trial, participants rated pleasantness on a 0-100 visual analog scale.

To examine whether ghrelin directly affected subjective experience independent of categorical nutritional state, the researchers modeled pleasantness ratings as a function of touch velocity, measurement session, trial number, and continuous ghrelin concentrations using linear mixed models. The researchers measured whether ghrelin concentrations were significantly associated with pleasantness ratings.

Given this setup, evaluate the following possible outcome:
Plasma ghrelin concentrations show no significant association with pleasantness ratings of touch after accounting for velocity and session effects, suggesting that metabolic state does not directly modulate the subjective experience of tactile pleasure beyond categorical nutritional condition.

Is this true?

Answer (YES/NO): YES